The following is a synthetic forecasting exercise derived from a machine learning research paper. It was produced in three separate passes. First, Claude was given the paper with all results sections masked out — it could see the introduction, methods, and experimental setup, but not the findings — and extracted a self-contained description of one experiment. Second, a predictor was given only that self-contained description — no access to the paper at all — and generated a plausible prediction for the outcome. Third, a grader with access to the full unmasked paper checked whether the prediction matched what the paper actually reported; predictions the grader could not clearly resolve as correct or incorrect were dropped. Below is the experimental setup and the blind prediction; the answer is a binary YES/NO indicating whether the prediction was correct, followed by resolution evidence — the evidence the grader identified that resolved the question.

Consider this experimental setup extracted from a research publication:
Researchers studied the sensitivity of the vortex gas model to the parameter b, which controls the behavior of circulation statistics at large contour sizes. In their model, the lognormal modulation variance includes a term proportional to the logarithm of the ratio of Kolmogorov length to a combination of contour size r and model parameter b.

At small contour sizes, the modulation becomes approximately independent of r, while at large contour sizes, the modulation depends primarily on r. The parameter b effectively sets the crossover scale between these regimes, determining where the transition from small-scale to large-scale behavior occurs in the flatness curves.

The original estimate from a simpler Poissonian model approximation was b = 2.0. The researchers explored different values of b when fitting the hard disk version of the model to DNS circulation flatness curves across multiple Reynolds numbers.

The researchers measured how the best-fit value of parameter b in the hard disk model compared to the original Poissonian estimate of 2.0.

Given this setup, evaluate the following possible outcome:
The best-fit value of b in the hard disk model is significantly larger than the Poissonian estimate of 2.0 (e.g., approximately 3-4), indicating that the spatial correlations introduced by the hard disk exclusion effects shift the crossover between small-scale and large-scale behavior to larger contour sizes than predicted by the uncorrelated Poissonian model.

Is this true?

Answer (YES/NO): NO